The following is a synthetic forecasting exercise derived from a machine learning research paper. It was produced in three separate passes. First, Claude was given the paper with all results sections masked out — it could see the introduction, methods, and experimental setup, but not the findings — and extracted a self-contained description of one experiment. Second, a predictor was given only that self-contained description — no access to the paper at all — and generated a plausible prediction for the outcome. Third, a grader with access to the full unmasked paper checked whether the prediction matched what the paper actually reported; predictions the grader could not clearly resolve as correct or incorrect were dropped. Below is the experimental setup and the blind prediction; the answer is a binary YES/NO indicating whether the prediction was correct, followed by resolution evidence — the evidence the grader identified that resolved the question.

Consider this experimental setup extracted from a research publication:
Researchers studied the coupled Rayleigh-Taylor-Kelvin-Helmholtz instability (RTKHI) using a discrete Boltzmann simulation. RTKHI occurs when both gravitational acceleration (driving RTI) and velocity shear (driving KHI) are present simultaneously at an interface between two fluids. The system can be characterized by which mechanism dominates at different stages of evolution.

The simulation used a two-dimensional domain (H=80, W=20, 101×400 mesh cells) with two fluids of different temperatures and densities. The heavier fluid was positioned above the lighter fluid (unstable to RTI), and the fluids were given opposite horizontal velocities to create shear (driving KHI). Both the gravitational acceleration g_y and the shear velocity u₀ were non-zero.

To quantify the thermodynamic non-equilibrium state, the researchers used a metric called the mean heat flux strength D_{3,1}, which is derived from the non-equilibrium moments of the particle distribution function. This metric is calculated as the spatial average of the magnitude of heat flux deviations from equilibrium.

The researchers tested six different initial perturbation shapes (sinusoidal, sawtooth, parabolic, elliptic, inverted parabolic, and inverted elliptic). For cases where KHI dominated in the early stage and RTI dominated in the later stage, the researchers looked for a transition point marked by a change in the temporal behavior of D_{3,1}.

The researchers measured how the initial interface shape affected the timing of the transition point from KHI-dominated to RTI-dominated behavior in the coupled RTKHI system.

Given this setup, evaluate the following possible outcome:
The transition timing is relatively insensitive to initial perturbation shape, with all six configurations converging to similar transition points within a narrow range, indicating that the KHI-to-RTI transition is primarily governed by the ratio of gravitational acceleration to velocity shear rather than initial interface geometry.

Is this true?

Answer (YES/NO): NO